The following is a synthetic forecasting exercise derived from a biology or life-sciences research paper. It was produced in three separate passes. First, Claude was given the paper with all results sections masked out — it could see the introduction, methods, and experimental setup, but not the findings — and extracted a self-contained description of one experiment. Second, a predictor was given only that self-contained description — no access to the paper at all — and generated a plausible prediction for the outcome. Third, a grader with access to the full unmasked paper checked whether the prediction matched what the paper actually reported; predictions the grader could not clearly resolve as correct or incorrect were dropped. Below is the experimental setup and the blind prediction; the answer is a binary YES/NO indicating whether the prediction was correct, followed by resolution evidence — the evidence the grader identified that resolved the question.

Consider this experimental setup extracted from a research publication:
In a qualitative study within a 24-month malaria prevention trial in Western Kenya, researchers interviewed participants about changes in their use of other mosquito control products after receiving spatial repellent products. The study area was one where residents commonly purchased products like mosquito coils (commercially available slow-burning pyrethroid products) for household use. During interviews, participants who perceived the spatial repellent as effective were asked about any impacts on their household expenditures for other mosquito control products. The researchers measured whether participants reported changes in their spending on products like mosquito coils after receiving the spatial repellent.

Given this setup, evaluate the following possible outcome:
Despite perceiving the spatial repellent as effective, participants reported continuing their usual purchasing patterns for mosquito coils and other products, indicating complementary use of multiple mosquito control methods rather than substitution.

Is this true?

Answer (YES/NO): NO